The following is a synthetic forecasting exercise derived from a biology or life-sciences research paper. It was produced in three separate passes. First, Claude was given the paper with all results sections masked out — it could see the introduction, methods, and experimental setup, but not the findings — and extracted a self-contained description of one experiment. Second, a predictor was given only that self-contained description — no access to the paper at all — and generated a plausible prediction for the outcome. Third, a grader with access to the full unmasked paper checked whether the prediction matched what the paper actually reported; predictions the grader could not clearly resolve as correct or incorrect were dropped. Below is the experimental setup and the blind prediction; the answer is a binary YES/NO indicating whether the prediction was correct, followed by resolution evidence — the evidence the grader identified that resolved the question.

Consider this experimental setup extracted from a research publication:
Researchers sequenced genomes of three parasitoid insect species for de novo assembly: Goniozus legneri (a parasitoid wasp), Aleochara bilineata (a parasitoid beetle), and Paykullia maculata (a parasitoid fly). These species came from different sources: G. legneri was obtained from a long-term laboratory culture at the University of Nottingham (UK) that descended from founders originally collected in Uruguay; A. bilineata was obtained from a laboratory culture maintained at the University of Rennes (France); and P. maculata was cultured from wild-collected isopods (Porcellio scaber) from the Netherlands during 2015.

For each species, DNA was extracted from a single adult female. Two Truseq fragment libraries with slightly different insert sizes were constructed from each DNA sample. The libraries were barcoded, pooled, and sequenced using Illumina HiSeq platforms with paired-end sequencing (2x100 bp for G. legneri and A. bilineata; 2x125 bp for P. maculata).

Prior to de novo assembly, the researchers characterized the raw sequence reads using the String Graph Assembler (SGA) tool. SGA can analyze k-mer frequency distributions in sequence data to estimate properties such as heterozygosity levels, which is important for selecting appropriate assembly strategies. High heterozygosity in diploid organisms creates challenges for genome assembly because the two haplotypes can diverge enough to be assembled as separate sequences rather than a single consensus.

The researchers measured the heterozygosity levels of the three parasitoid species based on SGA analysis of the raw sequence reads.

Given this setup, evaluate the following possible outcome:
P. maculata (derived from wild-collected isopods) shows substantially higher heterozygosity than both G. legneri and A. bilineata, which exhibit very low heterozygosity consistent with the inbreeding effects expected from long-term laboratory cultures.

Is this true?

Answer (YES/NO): NO